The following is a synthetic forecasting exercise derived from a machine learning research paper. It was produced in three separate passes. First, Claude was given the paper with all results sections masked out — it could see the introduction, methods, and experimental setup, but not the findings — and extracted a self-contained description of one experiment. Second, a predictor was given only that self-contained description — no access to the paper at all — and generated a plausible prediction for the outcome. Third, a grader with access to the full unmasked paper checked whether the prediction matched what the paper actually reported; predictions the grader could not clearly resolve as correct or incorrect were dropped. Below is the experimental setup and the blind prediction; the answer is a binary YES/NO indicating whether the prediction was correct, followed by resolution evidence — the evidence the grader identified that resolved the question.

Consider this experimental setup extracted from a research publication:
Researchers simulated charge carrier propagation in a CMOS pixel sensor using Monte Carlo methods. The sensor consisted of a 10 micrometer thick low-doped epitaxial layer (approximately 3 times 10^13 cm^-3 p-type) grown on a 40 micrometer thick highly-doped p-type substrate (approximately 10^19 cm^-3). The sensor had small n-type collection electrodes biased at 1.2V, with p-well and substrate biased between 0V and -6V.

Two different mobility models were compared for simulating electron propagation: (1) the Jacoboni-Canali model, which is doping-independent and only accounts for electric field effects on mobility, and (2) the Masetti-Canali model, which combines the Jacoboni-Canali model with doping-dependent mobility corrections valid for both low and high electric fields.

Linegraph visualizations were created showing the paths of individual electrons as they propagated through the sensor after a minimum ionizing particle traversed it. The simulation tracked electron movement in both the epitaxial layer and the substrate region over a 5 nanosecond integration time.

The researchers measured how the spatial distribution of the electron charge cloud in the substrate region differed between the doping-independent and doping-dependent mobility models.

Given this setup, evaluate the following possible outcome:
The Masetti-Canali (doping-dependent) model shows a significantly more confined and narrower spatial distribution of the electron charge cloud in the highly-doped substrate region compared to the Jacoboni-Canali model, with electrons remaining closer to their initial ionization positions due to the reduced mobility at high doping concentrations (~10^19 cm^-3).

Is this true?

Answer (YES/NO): YES